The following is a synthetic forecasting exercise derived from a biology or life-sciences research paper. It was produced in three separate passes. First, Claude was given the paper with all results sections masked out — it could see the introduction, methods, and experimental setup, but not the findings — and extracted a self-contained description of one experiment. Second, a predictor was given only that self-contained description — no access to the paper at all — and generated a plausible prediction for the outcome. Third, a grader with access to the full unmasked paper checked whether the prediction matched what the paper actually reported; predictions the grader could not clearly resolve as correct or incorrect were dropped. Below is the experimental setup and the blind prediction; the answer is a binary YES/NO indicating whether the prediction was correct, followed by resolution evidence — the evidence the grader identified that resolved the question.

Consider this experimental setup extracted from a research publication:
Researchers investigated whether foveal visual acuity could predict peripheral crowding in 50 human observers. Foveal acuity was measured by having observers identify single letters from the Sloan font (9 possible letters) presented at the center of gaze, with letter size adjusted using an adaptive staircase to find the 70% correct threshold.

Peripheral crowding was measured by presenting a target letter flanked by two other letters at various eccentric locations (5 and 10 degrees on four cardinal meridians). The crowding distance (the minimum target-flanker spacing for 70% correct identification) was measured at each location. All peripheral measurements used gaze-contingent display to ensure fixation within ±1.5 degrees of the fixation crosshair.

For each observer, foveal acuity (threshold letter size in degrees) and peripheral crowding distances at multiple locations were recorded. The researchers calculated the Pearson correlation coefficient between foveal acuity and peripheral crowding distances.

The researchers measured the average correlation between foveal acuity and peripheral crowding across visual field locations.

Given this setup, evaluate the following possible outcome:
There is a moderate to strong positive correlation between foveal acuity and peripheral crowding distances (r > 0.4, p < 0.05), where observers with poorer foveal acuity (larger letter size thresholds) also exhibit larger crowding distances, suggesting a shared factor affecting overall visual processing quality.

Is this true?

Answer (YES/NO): NO